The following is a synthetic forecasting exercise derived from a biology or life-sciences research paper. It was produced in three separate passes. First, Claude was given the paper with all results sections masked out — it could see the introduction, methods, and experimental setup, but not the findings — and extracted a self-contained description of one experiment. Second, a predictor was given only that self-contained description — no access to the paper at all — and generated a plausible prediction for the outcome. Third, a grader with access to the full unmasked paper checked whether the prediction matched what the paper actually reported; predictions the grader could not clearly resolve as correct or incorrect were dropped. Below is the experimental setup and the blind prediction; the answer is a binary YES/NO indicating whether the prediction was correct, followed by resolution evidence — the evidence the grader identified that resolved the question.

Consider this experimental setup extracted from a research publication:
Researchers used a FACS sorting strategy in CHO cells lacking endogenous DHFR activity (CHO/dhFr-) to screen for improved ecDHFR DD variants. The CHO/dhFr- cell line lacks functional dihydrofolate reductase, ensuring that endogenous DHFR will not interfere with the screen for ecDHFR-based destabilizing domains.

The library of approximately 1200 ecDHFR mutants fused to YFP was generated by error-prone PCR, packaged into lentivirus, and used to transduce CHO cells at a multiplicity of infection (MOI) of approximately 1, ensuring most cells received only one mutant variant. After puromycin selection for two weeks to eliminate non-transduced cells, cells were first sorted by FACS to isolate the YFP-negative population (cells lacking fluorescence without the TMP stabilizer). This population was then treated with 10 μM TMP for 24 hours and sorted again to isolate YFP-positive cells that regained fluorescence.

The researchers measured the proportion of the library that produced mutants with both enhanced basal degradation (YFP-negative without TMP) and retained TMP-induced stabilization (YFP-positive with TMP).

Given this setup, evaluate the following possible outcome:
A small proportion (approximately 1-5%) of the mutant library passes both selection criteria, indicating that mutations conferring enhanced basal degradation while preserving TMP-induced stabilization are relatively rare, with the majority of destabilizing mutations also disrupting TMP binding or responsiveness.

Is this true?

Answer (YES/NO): NO